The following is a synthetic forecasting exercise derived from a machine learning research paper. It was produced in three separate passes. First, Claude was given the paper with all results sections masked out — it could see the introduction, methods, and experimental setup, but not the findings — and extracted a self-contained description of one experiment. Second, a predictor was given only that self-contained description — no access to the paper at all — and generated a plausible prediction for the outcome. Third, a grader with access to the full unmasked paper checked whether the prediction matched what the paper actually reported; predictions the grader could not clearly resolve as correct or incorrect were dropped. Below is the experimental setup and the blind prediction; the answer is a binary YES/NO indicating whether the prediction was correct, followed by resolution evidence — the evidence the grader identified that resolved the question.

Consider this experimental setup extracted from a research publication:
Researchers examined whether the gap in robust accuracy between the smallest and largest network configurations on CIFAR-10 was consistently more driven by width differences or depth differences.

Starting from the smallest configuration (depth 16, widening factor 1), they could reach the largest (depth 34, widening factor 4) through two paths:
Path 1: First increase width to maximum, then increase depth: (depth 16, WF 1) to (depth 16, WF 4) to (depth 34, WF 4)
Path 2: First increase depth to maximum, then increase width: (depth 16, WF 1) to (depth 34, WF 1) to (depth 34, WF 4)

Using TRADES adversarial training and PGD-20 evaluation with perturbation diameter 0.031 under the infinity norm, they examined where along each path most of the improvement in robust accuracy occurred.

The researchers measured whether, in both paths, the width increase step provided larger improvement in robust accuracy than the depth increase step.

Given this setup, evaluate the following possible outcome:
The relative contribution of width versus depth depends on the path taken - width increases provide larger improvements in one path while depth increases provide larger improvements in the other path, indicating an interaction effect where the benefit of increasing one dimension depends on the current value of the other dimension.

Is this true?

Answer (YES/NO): YES